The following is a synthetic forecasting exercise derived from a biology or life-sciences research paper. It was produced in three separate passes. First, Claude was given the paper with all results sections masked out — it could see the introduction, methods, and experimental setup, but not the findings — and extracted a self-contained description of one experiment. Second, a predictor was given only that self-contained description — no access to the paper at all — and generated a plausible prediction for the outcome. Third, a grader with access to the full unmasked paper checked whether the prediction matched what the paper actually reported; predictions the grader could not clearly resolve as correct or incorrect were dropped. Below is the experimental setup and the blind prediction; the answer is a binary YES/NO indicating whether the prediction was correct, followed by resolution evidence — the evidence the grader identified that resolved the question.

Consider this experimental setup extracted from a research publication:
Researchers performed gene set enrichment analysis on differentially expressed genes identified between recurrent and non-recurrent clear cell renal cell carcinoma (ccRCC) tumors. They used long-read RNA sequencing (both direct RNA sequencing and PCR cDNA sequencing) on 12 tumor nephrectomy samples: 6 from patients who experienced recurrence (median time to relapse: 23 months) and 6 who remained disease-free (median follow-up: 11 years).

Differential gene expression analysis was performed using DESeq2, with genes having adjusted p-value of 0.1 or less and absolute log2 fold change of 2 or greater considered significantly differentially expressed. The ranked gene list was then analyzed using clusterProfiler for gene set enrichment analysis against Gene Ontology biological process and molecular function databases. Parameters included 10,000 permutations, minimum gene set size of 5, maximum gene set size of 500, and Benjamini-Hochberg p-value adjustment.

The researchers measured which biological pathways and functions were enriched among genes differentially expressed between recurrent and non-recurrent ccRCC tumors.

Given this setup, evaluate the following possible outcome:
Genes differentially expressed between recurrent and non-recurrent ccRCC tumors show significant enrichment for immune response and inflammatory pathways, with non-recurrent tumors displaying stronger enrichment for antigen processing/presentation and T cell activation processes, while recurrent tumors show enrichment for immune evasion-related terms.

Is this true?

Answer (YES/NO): NO